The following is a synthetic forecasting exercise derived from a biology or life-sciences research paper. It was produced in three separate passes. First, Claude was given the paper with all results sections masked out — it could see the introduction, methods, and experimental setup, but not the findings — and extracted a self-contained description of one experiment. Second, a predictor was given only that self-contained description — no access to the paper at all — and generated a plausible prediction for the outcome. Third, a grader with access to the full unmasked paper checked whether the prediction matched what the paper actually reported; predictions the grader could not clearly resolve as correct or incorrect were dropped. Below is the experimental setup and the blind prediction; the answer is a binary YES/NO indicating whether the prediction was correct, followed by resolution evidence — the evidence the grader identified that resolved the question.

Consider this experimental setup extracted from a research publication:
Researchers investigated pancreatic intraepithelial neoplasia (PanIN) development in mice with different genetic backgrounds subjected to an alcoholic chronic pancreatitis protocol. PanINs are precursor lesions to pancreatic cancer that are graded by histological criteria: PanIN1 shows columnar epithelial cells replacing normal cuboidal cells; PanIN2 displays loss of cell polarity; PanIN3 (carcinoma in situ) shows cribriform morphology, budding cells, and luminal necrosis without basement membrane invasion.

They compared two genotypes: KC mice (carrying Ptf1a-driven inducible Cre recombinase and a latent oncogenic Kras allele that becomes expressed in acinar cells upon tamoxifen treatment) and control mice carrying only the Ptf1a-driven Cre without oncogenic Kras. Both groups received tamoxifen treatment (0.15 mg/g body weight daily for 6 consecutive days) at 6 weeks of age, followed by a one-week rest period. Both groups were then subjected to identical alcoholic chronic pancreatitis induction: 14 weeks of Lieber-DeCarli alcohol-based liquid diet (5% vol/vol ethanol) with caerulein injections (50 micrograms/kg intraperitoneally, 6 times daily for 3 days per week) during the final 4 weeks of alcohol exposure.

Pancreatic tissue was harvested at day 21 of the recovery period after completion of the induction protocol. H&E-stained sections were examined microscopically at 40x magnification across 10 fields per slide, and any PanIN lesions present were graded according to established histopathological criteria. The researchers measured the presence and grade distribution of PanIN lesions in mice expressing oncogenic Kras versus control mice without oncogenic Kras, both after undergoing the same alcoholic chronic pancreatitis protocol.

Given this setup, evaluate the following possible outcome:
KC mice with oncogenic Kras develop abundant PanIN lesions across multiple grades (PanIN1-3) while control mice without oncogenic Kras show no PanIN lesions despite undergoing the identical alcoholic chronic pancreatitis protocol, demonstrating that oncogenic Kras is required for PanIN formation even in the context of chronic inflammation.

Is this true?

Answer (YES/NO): YES